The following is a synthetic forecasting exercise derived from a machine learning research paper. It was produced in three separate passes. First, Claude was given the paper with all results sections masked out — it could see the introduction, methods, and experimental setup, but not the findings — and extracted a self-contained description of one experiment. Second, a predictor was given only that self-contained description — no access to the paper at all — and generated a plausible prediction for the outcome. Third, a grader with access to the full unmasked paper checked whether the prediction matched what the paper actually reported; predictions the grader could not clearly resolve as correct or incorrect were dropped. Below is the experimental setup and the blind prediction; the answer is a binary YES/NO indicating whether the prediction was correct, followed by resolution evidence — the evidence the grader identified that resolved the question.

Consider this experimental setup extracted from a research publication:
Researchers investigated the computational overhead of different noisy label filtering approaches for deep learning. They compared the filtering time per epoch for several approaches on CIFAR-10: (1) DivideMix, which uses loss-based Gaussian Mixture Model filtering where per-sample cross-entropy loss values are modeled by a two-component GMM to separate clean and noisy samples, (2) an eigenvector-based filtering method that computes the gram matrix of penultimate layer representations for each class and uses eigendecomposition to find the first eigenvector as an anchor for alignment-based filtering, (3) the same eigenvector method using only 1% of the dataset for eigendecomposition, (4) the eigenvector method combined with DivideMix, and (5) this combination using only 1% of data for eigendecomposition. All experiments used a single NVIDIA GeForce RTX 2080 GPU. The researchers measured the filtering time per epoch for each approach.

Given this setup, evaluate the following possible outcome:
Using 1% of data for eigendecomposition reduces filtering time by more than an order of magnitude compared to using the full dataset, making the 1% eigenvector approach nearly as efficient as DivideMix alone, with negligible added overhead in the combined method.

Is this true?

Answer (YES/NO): YES